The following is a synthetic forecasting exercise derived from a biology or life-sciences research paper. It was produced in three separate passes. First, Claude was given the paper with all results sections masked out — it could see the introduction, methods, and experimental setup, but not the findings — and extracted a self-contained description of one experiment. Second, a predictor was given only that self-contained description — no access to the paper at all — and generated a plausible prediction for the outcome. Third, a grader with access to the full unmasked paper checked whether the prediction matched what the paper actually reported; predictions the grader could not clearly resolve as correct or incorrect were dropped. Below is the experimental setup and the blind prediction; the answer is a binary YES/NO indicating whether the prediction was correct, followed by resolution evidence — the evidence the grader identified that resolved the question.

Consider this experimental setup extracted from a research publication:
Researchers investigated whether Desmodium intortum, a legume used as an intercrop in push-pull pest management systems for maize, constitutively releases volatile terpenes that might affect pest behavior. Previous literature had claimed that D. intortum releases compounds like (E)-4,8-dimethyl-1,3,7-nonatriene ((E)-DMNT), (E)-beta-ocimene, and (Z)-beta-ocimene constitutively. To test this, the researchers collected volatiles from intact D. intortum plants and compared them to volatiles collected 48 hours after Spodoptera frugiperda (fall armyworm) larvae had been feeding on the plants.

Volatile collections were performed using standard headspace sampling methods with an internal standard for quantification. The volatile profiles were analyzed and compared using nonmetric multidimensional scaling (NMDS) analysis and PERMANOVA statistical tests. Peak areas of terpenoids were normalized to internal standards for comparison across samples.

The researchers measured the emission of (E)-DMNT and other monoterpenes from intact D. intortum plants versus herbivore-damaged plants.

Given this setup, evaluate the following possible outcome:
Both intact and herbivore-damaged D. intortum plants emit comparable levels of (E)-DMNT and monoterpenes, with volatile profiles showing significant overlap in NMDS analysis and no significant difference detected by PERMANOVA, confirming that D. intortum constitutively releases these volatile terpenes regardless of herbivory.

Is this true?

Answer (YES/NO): NO